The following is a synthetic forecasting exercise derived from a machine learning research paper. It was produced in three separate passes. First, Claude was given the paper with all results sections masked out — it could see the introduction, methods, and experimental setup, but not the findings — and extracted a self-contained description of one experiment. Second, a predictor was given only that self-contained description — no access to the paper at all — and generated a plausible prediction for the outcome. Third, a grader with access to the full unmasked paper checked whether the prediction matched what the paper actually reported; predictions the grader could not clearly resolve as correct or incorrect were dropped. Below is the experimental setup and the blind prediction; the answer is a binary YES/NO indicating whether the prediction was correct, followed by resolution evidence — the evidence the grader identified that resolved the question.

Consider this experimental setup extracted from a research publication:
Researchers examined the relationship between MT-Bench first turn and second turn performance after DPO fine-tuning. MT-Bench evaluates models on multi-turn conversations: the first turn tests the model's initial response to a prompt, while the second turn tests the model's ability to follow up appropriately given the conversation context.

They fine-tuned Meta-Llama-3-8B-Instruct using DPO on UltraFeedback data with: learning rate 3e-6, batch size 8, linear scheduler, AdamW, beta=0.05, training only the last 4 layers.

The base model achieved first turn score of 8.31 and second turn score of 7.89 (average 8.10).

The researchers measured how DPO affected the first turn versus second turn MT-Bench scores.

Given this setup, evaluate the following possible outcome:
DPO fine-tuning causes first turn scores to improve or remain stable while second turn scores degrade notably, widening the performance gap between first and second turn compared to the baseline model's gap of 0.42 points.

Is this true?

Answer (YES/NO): NO